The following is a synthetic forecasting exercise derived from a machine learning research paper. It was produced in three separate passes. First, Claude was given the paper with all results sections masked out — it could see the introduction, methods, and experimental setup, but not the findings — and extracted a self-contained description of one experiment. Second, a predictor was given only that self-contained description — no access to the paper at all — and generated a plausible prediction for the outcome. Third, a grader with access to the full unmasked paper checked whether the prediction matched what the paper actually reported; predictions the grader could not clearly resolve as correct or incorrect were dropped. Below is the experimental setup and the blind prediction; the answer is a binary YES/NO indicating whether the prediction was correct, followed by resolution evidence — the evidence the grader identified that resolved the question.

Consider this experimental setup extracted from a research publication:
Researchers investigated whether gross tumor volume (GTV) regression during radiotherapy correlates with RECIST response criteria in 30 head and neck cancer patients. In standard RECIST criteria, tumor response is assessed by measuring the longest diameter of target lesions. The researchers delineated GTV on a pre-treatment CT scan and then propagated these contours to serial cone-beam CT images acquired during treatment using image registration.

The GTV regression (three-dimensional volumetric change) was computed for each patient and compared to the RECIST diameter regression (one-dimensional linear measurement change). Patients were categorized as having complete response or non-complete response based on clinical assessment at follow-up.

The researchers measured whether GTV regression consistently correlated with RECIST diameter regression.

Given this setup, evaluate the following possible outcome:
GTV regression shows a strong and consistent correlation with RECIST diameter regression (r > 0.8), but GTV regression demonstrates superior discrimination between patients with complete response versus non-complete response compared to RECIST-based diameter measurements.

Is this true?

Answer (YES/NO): NO